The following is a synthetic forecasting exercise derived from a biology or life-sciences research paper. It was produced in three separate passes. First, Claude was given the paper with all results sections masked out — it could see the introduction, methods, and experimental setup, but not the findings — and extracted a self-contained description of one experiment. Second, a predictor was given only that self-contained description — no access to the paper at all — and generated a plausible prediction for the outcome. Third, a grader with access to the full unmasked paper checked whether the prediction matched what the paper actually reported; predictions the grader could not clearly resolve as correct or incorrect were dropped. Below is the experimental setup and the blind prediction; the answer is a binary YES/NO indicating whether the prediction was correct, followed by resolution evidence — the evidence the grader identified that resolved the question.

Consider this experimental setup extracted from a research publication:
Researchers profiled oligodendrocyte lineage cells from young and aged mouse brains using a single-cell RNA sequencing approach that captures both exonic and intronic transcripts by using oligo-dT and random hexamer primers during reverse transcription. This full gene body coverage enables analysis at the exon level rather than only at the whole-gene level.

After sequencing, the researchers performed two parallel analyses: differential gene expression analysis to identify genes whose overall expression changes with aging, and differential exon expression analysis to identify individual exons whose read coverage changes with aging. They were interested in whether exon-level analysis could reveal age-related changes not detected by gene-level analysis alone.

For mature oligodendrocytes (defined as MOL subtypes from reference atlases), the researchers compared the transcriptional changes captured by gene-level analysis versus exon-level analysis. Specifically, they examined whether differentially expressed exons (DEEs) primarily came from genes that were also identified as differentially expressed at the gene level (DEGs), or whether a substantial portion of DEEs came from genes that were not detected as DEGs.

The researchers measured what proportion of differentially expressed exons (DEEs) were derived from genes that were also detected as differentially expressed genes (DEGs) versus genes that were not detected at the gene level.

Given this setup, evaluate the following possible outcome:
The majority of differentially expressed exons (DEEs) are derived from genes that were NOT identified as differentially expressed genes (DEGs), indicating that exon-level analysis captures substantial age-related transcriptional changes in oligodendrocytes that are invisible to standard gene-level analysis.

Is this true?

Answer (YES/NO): NO